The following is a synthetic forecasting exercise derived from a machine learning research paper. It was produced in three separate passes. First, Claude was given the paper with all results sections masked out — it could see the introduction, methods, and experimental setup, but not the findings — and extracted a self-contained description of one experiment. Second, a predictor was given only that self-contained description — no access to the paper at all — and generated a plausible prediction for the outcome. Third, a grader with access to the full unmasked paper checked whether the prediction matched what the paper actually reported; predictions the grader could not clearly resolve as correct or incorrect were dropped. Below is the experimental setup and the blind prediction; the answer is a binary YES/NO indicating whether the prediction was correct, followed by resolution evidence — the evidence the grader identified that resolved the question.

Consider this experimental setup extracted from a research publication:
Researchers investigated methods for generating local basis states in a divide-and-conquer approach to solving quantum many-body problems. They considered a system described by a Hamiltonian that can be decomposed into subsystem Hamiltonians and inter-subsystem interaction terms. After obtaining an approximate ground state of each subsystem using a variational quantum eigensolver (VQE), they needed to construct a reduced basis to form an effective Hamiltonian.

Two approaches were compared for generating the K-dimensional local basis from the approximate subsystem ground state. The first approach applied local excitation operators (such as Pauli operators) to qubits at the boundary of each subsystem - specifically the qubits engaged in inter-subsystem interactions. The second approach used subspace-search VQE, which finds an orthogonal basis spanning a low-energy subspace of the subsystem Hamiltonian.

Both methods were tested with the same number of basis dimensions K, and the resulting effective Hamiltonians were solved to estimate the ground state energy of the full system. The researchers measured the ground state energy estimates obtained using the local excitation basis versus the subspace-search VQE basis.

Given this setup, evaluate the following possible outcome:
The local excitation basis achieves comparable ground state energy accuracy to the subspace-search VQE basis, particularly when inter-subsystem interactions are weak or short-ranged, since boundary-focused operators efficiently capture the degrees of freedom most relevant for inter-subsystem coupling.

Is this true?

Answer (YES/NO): NO